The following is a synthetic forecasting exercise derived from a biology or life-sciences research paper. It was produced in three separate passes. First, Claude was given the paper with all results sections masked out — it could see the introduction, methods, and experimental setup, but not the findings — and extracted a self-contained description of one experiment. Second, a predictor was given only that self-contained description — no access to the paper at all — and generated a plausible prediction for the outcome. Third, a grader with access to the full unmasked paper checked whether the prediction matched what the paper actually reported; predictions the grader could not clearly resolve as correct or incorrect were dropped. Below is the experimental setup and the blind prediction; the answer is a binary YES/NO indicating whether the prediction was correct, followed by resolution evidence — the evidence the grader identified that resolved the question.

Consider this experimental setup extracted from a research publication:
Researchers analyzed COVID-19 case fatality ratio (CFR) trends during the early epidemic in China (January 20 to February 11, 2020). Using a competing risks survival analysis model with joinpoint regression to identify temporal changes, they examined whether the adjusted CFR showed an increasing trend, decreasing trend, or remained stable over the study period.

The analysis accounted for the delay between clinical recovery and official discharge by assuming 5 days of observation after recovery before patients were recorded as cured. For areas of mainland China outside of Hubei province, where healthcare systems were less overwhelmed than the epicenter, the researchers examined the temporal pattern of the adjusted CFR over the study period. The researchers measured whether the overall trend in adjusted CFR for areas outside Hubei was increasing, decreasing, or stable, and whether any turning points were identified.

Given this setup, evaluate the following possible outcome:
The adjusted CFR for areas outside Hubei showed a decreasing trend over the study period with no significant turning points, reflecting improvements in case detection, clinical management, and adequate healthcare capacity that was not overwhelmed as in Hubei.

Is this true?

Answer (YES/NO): NO